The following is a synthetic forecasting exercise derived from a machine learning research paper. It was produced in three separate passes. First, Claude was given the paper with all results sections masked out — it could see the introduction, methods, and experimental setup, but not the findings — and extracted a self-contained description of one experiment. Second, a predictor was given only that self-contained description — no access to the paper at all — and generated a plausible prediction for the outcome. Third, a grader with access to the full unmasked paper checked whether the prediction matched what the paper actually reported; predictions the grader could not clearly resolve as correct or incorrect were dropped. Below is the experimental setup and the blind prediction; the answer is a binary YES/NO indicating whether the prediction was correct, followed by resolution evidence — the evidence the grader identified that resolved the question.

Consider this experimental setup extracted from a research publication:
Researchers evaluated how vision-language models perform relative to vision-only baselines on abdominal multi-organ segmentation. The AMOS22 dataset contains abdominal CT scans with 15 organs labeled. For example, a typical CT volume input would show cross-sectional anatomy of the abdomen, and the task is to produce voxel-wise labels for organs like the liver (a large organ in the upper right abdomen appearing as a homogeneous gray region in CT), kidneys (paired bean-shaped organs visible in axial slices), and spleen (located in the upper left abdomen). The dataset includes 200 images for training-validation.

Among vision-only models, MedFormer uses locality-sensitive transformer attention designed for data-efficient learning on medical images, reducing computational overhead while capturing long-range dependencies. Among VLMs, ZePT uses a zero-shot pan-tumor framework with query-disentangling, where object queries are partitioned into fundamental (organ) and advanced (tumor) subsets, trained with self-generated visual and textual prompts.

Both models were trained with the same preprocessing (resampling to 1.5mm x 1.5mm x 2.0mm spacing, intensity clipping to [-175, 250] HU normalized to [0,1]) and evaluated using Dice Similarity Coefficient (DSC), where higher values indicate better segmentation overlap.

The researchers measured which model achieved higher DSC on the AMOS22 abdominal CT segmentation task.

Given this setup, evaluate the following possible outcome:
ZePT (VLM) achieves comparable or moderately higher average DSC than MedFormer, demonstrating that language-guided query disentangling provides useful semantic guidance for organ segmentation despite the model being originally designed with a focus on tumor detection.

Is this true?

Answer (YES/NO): NO